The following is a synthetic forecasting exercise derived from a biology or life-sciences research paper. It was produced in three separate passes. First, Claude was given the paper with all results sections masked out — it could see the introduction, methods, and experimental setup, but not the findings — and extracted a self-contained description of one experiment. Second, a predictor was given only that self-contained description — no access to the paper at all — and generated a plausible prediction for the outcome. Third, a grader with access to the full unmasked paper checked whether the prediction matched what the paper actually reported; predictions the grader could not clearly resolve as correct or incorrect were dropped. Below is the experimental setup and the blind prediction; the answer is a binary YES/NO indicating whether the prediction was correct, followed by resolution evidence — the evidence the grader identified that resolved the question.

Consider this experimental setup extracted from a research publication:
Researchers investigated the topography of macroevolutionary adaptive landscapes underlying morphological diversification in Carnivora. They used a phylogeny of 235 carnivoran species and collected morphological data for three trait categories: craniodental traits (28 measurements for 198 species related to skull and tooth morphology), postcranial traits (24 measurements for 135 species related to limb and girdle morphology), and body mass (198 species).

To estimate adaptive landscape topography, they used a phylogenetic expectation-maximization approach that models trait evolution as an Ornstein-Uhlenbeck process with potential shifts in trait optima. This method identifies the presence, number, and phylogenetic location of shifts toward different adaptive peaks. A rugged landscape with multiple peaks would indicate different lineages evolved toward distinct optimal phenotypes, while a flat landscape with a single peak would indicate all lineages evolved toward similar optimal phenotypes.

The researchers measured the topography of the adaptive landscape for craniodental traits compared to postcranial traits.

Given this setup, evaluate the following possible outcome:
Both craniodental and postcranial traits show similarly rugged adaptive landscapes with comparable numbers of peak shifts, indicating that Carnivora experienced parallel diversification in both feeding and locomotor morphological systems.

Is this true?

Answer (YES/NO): NO